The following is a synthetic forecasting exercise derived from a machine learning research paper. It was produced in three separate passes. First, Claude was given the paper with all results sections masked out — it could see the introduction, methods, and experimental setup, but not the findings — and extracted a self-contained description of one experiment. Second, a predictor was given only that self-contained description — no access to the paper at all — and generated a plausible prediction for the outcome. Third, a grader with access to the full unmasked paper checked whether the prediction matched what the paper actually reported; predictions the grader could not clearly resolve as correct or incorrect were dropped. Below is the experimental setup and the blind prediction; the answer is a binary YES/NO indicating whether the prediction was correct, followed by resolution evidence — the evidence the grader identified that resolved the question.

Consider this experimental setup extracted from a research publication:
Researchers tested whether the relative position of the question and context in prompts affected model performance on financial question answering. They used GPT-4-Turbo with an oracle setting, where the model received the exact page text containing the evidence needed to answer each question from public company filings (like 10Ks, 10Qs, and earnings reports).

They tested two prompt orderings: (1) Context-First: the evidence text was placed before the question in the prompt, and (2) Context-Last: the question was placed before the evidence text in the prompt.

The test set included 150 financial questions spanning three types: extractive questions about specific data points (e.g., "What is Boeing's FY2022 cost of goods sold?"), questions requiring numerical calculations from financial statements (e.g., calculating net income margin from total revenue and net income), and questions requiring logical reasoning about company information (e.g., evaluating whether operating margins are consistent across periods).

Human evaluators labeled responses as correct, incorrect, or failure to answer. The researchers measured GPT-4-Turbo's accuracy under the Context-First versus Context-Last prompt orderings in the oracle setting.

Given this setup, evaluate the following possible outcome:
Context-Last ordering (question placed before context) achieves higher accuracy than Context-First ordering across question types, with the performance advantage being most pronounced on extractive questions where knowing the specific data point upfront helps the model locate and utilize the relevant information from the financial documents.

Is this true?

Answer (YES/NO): NO